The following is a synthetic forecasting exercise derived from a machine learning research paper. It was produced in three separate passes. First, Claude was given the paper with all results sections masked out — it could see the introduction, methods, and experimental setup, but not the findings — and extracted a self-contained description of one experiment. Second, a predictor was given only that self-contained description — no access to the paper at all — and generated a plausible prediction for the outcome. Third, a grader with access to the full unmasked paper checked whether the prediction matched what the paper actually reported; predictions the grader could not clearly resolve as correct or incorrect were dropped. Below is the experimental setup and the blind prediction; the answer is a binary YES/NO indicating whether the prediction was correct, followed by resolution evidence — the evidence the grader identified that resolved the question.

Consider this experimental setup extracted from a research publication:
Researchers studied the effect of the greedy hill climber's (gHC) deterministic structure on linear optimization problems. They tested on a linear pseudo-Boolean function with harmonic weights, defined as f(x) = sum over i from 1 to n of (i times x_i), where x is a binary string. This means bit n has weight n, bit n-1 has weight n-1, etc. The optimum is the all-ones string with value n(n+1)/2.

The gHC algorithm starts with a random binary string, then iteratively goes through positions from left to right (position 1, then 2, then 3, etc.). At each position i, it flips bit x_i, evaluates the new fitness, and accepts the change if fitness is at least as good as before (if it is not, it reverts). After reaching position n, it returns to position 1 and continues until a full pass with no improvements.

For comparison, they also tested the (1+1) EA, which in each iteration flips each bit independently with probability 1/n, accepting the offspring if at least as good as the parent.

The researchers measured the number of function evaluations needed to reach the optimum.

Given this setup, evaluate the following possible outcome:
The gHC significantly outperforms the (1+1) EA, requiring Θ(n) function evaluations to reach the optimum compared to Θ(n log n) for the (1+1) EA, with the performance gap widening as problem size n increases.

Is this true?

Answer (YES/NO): YES